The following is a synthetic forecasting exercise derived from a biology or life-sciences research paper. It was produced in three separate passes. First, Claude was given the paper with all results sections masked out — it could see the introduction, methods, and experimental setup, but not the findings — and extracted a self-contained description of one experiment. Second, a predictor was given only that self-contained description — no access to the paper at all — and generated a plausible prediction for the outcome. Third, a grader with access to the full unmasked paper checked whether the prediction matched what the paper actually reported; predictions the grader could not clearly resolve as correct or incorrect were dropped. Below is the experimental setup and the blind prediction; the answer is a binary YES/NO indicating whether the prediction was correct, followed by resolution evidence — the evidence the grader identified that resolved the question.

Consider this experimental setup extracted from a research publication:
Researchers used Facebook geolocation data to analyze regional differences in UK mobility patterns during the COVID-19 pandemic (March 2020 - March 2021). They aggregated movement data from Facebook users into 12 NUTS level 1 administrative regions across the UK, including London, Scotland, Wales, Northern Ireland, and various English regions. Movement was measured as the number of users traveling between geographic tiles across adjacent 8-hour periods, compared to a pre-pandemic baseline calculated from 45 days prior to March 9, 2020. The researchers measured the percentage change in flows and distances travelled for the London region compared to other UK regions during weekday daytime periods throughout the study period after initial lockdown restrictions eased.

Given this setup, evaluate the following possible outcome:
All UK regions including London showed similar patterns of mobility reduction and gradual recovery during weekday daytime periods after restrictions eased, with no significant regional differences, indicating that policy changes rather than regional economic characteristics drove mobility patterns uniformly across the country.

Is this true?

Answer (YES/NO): NO